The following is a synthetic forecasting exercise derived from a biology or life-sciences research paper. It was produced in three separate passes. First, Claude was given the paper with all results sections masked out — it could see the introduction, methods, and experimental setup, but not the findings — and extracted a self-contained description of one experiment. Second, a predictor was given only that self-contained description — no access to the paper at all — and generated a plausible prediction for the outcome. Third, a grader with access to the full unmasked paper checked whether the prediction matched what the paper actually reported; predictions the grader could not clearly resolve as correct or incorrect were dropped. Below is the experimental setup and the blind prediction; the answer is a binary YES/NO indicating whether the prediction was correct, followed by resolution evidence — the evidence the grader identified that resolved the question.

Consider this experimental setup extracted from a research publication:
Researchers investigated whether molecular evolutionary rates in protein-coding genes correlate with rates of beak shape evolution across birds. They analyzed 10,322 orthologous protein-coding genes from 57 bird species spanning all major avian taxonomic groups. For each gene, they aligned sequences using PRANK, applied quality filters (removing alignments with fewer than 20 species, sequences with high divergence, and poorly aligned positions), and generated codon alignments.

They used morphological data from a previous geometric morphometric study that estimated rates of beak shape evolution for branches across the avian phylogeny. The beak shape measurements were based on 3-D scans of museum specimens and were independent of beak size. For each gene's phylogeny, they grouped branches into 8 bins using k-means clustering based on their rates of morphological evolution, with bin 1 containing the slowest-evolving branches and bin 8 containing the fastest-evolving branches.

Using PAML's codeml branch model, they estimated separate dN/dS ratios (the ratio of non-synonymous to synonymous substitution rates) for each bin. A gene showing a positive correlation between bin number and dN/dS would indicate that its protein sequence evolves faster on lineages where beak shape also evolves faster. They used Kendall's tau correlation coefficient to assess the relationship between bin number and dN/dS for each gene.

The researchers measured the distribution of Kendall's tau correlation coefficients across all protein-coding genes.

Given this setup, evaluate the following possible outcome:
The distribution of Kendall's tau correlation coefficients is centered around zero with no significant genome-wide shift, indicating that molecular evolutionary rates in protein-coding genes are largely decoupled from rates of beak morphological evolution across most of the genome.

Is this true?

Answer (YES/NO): NO